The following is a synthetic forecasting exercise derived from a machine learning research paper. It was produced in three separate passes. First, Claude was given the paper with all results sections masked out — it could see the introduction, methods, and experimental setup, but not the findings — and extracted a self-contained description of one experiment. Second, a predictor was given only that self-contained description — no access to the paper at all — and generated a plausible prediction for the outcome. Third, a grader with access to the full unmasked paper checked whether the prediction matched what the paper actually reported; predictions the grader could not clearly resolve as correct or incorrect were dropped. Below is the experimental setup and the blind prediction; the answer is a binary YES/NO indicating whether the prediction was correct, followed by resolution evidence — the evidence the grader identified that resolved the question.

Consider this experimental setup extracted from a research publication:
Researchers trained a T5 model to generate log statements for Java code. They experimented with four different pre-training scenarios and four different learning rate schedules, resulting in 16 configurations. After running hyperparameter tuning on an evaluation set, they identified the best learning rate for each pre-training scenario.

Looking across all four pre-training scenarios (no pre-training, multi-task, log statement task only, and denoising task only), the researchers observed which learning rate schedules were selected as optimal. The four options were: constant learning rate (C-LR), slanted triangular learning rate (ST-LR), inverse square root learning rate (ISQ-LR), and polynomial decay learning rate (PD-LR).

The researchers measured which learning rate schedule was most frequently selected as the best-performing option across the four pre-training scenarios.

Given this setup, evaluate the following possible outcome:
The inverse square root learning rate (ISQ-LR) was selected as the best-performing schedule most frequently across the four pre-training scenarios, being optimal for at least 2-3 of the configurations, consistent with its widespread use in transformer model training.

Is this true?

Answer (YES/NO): YES